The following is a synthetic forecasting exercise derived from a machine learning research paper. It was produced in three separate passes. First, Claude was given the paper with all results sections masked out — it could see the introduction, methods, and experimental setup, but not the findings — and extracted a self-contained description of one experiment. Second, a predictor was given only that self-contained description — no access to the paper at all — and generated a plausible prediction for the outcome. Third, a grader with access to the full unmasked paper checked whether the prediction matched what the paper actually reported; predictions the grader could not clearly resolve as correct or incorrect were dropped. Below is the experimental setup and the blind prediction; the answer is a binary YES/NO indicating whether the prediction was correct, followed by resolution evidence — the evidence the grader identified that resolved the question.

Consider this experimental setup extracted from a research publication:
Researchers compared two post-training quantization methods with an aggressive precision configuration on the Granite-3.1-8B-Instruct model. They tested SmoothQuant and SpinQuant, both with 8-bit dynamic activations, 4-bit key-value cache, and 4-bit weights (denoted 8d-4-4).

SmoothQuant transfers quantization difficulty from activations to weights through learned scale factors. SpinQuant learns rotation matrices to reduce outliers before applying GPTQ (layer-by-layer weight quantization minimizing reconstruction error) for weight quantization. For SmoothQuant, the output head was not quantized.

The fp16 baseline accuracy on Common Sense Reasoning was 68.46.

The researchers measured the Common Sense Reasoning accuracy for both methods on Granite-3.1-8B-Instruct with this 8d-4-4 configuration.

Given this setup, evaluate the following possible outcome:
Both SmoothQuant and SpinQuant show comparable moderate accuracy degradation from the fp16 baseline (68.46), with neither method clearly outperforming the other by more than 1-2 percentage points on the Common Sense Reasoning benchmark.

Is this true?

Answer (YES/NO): NO